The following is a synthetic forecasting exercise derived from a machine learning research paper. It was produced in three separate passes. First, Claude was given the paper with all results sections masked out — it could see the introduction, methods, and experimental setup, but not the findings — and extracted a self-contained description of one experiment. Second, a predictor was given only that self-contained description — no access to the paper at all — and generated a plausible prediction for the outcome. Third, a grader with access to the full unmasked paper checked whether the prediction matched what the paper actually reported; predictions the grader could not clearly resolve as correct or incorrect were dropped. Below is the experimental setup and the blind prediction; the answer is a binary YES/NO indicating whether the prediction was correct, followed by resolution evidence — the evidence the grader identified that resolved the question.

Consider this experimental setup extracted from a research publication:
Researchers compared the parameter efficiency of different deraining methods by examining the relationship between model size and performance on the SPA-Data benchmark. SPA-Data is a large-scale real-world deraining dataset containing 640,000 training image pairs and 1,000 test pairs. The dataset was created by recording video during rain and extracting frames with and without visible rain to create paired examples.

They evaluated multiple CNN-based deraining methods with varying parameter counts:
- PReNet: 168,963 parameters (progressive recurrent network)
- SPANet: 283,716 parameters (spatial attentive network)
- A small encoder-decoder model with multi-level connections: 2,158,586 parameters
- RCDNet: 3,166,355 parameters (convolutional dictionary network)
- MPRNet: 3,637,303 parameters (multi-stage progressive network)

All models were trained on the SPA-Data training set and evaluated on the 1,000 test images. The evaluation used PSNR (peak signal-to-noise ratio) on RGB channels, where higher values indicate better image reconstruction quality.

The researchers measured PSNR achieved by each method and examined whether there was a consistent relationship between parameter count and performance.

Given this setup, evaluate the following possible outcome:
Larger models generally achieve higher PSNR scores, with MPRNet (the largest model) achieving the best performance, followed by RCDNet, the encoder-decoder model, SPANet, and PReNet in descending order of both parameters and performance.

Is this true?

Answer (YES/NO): NO